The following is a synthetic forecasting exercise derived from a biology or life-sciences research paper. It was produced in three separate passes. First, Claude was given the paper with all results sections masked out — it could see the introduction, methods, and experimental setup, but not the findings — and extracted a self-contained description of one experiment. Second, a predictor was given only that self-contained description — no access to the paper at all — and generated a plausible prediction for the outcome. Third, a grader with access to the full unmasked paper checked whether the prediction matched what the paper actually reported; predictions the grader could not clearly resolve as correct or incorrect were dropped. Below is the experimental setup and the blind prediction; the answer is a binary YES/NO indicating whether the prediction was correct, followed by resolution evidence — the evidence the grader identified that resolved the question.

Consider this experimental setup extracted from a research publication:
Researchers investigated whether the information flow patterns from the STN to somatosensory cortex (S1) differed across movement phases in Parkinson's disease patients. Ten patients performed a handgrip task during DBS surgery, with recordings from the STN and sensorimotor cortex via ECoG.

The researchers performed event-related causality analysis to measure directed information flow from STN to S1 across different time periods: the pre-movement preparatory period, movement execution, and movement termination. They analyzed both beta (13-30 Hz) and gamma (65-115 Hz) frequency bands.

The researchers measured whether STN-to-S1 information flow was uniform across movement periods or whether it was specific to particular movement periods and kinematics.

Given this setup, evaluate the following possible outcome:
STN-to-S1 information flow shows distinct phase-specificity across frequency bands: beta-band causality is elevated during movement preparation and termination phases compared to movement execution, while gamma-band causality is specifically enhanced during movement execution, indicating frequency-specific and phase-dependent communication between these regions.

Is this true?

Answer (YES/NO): NO